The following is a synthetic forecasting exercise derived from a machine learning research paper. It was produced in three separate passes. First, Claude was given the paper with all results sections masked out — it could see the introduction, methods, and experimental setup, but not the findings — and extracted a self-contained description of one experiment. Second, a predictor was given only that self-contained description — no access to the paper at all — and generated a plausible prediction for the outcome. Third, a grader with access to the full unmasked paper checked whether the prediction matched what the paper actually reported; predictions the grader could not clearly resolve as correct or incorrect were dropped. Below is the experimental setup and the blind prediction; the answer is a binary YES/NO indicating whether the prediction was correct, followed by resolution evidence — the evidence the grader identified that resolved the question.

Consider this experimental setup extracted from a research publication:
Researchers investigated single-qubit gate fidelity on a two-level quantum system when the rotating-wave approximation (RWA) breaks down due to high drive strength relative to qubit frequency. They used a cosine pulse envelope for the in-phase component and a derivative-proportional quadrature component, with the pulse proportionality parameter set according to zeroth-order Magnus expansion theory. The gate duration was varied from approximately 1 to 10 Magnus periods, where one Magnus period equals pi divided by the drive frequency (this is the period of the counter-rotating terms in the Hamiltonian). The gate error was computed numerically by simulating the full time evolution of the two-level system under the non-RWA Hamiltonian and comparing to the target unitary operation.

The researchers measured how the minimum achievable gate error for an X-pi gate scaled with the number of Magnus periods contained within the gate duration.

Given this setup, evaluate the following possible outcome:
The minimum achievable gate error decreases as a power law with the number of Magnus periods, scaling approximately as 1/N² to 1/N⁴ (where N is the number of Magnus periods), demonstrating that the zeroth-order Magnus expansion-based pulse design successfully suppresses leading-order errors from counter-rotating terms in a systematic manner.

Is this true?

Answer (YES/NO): NO